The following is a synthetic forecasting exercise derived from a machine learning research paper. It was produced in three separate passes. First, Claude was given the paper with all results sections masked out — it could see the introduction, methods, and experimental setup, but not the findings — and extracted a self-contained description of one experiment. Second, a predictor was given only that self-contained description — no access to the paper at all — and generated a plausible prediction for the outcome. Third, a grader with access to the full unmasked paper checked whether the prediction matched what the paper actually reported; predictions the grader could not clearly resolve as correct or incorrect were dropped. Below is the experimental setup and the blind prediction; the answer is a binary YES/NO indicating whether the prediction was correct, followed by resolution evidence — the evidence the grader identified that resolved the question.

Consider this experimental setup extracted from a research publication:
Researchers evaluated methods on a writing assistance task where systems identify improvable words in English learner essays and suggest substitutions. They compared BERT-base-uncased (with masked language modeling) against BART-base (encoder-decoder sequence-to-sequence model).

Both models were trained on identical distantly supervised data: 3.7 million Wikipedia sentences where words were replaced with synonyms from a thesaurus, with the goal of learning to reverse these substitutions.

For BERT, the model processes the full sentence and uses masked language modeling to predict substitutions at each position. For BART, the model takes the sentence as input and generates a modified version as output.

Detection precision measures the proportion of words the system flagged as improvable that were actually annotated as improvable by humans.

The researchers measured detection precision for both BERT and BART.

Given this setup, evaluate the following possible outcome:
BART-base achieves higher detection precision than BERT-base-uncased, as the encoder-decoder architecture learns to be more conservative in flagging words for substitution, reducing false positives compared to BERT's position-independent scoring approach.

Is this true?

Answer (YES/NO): NO